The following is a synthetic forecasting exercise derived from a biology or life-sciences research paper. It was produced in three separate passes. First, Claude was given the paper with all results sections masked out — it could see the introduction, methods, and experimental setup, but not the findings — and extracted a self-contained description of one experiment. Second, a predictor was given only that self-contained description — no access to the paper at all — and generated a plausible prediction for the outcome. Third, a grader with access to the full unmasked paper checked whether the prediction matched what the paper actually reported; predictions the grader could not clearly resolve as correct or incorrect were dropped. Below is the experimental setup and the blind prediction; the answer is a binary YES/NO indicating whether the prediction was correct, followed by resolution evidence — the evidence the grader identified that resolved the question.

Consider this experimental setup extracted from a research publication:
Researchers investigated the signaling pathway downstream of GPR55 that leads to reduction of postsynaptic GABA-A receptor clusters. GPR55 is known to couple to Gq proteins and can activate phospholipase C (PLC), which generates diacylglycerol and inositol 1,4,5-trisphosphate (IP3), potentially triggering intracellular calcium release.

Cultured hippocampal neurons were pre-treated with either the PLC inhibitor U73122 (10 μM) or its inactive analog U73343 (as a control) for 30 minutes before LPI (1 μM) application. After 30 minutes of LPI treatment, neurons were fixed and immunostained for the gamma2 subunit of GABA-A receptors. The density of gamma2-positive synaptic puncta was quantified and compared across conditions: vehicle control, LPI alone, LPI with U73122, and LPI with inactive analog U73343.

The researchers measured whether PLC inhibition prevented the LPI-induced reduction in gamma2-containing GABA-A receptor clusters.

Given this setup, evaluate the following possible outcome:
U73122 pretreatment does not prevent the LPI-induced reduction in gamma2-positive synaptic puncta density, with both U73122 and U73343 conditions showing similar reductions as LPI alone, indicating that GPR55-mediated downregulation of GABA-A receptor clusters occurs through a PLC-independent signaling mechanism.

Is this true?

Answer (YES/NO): YES